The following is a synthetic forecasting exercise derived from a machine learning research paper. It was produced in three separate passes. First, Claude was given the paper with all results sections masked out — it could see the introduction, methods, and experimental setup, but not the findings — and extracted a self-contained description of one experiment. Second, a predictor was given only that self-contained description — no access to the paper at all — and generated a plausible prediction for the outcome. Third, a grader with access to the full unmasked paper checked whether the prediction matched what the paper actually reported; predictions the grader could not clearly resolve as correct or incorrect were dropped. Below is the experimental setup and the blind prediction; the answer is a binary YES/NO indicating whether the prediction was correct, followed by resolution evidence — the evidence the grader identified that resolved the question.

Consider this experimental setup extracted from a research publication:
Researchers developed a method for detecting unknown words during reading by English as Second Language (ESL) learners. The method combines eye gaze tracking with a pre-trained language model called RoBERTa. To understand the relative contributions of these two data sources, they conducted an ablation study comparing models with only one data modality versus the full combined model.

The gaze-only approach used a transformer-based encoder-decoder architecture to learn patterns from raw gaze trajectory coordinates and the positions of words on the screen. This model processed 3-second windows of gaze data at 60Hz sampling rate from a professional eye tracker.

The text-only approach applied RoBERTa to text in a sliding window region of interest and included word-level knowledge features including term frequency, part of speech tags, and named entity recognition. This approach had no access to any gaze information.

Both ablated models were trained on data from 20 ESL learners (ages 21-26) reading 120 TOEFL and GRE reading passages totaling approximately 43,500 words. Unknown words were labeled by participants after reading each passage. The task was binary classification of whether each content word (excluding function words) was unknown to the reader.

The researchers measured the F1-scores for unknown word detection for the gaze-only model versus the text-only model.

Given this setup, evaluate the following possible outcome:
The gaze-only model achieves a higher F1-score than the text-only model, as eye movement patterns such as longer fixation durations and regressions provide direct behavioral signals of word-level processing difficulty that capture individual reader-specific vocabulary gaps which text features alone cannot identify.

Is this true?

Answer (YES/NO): NO